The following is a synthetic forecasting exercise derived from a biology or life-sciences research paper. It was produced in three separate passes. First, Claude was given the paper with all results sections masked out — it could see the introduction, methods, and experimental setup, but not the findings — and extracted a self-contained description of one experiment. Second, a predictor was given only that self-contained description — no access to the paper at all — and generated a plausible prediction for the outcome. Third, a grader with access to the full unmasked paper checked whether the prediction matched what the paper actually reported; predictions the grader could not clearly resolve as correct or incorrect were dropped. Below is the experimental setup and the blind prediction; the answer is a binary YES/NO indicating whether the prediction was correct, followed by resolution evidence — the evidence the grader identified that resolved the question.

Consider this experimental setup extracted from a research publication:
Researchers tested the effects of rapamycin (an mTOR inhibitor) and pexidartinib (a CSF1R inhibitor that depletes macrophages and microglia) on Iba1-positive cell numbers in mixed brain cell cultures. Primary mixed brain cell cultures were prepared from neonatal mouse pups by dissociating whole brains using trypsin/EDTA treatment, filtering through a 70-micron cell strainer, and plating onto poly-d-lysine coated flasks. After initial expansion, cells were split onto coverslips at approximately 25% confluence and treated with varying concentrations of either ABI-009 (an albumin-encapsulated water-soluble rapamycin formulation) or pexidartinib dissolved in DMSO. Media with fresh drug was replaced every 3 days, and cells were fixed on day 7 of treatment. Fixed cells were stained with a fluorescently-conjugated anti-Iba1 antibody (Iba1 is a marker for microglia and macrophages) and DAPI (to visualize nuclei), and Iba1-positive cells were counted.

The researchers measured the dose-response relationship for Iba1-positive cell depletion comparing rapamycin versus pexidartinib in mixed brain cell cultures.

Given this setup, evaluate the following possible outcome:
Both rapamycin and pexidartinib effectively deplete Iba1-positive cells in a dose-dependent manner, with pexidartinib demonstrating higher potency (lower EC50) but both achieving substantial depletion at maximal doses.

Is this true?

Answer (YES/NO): NO